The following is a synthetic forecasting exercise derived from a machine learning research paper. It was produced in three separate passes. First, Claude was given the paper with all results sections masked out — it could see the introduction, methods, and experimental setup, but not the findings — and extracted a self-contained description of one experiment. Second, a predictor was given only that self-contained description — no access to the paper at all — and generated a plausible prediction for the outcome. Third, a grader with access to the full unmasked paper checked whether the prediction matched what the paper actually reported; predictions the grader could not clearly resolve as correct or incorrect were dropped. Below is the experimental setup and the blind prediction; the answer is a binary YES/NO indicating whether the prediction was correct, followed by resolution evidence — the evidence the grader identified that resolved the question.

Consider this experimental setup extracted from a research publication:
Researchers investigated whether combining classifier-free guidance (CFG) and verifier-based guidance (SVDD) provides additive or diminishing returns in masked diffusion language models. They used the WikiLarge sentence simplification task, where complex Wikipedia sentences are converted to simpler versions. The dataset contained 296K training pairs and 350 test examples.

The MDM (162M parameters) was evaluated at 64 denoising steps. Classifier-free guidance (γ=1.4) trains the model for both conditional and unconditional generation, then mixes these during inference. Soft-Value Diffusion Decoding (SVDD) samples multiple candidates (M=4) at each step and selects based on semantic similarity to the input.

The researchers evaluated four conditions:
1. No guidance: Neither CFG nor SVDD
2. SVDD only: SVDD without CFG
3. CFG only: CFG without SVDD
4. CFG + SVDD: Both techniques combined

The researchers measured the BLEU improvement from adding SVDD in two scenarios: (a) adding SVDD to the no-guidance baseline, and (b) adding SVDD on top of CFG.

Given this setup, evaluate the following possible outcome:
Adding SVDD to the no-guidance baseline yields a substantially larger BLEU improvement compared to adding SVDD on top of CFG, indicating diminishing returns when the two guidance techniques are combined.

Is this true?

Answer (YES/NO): YES